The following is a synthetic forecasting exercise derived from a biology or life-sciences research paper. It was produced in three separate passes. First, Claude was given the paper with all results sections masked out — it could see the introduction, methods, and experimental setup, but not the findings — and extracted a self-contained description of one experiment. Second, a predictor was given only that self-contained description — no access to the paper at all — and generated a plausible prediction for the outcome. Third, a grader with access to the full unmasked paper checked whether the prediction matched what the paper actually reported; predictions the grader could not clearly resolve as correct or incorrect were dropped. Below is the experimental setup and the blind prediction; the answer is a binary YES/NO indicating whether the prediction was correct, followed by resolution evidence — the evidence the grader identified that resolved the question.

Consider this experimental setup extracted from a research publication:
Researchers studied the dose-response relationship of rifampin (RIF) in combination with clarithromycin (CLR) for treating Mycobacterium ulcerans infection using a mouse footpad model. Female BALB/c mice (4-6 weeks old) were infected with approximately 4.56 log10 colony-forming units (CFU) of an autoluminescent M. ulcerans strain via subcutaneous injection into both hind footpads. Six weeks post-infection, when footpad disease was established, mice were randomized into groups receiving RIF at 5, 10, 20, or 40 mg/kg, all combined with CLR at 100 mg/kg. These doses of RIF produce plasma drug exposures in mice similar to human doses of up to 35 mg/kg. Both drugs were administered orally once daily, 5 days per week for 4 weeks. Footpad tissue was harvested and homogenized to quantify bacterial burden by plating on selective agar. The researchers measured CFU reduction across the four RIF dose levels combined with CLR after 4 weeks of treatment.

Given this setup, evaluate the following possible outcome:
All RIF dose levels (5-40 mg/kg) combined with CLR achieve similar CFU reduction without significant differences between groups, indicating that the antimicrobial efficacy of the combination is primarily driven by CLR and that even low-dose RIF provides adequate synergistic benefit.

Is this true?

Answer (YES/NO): NO